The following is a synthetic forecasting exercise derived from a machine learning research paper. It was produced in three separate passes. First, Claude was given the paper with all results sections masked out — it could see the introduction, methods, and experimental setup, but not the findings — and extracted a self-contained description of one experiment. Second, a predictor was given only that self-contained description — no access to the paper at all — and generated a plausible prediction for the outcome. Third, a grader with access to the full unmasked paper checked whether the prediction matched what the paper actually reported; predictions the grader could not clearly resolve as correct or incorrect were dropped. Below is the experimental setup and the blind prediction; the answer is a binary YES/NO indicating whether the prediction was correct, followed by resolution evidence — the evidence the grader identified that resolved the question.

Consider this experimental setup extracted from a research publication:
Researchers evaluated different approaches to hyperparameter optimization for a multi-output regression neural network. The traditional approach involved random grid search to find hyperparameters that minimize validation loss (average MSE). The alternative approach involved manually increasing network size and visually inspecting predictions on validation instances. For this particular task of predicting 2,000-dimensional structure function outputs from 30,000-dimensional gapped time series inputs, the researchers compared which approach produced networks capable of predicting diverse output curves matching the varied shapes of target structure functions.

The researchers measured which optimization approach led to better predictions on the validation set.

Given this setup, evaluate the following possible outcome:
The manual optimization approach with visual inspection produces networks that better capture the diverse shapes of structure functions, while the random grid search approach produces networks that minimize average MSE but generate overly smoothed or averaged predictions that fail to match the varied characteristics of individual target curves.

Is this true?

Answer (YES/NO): YES